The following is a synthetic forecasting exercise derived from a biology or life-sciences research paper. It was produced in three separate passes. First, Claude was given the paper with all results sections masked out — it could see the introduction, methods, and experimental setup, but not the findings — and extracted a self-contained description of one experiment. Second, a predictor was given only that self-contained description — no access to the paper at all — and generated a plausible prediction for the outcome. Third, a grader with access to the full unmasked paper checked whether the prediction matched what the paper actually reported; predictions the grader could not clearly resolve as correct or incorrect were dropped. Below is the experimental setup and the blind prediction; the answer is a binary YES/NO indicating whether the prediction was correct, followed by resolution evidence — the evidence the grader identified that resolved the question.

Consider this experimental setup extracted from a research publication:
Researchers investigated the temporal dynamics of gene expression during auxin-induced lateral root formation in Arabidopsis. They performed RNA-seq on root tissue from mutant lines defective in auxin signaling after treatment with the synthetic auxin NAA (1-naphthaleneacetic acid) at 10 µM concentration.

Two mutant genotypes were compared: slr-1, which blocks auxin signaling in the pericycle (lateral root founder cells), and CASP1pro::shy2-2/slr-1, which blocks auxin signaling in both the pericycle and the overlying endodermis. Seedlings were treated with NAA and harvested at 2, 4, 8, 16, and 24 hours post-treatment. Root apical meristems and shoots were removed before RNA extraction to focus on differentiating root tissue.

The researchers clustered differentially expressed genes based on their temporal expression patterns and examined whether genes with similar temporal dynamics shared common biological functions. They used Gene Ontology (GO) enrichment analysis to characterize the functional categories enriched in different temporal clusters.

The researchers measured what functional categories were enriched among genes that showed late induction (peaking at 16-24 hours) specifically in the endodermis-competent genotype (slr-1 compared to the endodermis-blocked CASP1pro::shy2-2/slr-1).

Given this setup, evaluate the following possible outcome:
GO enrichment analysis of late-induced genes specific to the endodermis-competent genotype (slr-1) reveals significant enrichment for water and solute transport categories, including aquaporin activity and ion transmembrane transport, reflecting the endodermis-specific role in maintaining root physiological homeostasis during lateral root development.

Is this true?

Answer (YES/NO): NO